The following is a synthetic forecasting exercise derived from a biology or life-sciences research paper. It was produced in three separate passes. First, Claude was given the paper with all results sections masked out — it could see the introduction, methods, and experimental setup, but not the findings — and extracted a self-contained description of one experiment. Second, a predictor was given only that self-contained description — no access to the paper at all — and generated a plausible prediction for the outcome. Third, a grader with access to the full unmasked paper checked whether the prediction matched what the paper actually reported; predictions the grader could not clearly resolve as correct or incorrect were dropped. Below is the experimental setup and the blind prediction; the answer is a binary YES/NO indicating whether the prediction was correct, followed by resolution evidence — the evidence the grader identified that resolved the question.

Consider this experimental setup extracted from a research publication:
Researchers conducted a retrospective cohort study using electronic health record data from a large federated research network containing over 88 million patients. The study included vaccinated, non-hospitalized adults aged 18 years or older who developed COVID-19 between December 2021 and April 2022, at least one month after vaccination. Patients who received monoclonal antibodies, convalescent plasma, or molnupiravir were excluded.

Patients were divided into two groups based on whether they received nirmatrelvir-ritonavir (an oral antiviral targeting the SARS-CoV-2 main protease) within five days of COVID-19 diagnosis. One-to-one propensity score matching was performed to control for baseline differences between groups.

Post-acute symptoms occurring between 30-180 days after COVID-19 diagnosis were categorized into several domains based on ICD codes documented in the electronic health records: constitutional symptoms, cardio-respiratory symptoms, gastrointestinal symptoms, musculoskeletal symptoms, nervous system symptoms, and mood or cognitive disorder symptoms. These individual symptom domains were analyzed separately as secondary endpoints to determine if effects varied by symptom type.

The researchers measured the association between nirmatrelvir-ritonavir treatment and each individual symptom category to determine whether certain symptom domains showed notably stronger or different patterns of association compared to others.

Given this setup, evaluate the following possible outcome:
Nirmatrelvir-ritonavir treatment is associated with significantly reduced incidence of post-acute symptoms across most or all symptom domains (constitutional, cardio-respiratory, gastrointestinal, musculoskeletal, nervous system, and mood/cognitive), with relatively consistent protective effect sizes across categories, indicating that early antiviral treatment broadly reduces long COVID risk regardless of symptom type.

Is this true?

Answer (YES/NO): NO